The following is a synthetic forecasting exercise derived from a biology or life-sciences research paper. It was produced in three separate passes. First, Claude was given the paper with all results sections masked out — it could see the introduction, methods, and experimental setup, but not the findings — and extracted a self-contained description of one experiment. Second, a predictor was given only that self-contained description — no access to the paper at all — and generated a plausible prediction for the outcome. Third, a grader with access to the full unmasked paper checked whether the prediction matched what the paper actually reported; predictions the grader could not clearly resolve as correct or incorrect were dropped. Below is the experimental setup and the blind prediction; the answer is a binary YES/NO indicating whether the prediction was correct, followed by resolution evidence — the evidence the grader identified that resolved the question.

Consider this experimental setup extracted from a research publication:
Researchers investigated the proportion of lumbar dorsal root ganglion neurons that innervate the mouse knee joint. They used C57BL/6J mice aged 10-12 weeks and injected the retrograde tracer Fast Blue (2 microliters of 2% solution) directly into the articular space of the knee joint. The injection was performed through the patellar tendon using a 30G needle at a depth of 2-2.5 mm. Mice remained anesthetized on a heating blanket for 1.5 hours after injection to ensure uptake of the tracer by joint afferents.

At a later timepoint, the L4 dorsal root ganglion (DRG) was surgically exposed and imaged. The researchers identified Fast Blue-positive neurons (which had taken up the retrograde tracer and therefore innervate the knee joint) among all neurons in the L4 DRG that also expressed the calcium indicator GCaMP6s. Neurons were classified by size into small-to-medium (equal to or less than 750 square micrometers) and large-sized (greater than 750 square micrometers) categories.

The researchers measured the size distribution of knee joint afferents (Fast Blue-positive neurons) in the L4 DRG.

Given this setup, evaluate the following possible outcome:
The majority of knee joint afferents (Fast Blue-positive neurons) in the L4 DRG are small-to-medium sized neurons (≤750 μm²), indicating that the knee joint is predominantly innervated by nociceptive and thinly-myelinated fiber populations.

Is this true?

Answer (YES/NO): YES